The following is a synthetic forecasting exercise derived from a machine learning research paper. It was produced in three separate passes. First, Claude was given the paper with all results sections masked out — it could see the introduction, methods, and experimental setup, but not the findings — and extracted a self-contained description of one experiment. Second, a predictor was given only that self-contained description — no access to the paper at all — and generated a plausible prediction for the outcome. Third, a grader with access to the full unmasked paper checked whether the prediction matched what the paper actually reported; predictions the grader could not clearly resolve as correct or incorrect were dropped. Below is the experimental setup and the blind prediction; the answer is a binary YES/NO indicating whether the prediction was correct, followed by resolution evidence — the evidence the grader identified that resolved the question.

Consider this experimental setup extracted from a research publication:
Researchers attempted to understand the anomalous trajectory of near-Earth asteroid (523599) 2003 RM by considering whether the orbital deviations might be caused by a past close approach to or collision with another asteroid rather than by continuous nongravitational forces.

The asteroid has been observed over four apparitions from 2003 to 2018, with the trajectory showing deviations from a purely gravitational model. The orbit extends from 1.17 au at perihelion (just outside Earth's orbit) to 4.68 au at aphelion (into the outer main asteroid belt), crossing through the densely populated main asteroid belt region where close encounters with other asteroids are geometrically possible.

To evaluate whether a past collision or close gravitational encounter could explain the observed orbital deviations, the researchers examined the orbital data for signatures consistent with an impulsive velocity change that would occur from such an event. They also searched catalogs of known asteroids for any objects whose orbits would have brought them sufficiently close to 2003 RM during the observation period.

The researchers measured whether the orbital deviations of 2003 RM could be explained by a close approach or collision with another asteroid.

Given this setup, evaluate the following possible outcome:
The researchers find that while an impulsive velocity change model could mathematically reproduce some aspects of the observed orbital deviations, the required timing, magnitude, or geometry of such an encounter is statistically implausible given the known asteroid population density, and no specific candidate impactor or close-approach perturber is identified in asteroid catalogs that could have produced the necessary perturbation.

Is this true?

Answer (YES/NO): YES